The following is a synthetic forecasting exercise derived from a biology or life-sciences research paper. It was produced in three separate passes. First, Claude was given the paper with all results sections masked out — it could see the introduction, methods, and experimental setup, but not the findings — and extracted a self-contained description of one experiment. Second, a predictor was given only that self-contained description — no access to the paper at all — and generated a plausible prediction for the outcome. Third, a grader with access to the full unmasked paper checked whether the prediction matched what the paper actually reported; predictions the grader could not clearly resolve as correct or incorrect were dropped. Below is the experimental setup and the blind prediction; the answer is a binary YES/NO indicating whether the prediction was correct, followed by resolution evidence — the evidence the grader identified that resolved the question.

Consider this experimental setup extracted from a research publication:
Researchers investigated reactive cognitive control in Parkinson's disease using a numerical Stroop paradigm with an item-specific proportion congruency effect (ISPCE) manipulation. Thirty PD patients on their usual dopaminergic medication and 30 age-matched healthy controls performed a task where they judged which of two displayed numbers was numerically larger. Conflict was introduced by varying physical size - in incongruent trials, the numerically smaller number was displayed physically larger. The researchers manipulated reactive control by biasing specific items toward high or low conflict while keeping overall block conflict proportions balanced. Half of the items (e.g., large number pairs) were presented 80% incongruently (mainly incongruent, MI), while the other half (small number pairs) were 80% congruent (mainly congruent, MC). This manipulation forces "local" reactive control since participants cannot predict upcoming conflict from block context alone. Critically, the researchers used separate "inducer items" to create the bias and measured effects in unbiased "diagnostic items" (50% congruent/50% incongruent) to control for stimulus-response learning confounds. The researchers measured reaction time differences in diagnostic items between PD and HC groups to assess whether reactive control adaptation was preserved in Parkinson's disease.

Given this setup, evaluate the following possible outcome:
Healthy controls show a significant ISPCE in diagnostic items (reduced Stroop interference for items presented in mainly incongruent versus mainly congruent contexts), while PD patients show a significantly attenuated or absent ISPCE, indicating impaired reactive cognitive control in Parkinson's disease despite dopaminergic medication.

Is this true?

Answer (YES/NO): NO